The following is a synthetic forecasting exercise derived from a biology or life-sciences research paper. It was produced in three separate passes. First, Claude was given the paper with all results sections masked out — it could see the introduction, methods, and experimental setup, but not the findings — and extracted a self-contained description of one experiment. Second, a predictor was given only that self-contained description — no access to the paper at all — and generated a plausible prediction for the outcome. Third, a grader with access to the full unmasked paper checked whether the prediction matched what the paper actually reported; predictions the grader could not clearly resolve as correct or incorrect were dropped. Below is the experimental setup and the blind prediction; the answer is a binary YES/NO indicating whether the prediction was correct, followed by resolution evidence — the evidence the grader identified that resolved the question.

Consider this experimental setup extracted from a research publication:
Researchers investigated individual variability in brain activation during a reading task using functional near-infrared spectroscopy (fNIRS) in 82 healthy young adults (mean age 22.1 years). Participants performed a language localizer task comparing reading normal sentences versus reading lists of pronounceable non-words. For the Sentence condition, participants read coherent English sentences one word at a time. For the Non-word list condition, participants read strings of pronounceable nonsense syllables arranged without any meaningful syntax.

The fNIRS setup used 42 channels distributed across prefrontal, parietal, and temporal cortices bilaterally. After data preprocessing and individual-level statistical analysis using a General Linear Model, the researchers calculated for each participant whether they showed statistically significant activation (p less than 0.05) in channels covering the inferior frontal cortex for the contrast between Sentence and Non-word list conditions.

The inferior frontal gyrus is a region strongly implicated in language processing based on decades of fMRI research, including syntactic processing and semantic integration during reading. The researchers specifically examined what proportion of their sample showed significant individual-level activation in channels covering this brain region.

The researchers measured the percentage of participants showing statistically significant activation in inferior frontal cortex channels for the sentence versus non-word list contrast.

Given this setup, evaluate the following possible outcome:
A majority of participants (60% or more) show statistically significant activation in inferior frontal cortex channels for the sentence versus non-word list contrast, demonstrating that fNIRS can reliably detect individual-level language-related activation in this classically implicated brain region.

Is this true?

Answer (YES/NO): YES